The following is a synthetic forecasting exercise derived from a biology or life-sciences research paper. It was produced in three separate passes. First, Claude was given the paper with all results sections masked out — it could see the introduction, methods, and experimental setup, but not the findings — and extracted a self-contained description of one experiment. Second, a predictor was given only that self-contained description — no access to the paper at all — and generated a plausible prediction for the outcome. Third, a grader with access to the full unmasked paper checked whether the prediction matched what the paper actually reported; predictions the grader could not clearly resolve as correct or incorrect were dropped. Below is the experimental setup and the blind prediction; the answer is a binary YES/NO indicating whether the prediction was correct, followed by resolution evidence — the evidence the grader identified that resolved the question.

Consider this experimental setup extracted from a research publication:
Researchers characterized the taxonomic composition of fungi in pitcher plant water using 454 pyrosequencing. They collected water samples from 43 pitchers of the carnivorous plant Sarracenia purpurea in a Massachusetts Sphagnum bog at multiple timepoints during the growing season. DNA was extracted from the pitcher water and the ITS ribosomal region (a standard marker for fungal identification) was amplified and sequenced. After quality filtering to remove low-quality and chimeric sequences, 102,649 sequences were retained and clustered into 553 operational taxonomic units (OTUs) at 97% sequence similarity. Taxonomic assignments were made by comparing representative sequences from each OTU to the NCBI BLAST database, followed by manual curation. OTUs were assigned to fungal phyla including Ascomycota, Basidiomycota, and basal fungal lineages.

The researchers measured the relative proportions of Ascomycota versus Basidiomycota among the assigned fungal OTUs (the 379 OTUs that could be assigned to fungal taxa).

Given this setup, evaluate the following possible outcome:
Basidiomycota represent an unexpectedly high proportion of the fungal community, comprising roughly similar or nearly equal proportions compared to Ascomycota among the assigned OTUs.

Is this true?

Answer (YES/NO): YES